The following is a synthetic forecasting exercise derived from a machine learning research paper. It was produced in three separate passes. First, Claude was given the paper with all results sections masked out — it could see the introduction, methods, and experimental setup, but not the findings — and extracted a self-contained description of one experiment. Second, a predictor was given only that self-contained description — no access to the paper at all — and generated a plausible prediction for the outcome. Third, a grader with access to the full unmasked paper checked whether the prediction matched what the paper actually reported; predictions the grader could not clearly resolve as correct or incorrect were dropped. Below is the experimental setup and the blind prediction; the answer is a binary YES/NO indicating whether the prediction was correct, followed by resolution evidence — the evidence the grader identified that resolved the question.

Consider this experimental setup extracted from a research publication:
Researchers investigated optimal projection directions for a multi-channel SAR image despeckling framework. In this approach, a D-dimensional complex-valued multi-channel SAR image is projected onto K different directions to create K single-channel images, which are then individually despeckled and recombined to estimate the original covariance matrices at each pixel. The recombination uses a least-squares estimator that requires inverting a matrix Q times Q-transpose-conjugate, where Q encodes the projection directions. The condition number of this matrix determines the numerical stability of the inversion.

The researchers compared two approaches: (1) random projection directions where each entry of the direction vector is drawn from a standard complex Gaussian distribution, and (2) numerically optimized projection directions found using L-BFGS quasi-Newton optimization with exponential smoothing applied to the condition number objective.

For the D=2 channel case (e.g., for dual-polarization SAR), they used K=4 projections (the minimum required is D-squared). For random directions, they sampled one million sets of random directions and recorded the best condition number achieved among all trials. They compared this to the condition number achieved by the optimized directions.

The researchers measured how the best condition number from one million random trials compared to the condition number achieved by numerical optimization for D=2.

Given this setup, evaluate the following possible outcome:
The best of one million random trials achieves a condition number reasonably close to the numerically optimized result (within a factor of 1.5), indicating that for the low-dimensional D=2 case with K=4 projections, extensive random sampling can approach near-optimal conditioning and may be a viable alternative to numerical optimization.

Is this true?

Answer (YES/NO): YES